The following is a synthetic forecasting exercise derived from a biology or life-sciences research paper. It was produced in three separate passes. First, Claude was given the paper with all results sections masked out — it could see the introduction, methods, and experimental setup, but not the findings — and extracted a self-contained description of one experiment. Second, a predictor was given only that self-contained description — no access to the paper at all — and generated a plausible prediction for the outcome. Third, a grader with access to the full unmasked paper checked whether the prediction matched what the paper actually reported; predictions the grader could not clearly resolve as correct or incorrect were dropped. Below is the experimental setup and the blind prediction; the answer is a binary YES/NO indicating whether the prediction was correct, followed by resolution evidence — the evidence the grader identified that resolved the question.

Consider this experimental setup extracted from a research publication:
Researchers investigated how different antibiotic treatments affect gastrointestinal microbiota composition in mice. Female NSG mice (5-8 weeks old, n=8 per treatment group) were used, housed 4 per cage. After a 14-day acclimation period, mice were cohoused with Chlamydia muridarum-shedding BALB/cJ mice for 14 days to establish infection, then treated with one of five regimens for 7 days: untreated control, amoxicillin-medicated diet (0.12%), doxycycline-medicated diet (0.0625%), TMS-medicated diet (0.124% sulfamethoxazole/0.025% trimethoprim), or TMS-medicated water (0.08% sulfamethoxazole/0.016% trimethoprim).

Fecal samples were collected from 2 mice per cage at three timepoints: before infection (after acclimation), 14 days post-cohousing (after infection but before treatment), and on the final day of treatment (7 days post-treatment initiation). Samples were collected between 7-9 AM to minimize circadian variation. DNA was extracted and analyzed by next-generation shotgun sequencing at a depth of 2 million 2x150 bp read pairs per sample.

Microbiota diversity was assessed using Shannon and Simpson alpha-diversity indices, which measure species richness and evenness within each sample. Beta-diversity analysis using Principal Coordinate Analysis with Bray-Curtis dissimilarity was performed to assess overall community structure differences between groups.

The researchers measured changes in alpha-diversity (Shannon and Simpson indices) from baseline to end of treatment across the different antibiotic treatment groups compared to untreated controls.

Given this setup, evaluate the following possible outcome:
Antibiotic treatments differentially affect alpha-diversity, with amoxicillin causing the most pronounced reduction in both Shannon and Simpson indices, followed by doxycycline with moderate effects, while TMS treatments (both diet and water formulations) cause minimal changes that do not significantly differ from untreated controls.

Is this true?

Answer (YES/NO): NO